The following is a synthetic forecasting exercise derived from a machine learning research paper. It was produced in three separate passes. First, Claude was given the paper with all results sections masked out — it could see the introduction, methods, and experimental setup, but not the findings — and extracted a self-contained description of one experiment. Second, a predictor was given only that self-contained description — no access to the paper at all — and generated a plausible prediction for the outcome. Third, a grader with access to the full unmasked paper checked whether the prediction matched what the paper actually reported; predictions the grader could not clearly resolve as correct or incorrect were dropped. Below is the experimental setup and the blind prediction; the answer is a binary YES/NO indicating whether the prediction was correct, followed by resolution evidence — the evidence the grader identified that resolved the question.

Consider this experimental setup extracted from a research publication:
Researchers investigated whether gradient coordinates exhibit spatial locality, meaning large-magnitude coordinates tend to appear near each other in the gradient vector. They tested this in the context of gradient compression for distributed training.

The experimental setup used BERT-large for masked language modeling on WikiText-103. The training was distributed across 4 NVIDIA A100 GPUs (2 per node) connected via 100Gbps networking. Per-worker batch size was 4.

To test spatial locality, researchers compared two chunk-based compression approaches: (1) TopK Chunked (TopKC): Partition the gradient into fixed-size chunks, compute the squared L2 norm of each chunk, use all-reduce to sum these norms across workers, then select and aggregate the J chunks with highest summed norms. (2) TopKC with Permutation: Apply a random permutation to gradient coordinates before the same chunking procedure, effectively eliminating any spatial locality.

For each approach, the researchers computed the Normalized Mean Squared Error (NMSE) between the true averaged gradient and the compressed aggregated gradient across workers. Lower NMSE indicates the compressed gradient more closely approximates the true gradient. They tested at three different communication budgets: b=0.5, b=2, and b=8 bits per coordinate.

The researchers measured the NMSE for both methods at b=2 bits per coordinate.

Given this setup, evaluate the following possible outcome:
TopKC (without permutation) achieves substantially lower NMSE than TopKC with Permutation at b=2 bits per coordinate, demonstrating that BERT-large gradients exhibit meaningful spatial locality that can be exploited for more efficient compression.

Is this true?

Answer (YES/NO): YES